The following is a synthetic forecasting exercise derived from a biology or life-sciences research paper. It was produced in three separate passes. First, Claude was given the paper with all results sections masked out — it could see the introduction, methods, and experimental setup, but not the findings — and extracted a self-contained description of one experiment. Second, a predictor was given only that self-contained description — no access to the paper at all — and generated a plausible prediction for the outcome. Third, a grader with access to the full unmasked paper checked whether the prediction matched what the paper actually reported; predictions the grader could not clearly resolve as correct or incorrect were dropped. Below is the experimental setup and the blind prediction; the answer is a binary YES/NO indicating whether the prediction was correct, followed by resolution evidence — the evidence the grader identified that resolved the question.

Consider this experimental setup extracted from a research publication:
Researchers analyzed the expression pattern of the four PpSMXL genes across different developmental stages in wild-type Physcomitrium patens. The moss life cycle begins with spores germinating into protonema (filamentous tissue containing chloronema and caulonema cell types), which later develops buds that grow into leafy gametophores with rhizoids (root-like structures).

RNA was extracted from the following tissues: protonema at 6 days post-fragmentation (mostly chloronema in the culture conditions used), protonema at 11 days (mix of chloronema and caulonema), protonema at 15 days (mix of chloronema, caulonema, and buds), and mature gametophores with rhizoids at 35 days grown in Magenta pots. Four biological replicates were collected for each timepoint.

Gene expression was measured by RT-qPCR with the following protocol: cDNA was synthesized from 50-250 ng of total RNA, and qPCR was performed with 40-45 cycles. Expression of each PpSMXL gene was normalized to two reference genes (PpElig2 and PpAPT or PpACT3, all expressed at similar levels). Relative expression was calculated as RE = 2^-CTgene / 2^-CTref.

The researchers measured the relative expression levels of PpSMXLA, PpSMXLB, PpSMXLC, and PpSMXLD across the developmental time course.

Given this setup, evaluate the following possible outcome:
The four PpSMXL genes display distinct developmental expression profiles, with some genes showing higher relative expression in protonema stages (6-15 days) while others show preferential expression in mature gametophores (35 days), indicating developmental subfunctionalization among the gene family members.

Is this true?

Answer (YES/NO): NO